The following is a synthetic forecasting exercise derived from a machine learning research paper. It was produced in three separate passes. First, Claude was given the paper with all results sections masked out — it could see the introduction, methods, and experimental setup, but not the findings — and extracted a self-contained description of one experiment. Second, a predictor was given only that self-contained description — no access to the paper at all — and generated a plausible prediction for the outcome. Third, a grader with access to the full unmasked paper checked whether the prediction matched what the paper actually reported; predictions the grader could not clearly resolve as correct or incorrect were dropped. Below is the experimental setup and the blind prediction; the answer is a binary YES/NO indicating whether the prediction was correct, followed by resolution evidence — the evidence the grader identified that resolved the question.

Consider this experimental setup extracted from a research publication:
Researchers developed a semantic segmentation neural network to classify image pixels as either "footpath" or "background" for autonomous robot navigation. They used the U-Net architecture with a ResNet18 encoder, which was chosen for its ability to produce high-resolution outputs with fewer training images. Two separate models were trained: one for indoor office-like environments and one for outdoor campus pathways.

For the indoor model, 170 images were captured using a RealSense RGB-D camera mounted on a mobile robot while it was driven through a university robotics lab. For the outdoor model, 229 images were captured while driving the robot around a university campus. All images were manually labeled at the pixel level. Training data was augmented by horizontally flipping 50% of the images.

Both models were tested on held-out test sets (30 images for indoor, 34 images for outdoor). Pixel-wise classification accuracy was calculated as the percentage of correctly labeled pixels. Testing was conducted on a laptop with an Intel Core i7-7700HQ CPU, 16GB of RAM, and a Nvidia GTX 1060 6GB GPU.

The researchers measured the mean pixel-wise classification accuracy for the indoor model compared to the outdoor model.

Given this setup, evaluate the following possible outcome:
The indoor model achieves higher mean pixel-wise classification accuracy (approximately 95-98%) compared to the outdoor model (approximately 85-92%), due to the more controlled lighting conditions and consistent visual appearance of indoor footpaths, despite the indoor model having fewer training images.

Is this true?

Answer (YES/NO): NO